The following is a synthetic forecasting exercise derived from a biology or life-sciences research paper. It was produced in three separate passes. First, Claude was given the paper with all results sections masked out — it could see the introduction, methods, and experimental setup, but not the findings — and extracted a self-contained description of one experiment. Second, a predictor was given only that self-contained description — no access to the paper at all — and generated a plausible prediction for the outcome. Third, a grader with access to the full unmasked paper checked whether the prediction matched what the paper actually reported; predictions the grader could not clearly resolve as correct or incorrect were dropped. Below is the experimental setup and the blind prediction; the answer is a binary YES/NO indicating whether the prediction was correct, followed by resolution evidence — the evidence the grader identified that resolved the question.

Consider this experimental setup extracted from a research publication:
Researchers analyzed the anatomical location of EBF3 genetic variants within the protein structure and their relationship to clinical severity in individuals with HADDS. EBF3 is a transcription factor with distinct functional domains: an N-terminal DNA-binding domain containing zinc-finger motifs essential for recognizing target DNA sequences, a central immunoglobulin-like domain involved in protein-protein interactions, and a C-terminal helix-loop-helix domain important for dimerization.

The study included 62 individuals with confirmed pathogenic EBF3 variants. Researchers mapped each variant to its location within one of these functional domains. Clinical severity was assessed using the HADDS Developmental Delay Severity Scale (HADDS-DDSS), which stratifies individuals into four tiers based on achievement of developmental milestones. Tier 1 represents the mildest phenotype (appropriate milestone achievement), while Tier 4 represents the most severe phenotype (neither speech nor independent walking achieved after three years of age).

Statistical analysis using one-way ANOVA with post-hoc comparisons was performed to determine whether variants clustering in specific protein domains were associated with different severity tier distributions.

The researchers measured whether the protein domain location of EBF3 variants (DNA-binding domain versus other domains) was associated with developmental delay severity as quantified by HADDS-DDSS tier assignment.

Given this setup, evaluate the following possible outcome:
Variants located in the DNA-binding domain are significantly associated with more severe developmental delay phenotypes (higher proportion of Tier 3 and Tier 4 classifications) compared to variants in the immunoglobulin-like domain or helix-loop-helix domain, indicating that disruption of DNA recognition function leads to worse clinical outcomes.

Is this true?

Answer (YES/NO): NO